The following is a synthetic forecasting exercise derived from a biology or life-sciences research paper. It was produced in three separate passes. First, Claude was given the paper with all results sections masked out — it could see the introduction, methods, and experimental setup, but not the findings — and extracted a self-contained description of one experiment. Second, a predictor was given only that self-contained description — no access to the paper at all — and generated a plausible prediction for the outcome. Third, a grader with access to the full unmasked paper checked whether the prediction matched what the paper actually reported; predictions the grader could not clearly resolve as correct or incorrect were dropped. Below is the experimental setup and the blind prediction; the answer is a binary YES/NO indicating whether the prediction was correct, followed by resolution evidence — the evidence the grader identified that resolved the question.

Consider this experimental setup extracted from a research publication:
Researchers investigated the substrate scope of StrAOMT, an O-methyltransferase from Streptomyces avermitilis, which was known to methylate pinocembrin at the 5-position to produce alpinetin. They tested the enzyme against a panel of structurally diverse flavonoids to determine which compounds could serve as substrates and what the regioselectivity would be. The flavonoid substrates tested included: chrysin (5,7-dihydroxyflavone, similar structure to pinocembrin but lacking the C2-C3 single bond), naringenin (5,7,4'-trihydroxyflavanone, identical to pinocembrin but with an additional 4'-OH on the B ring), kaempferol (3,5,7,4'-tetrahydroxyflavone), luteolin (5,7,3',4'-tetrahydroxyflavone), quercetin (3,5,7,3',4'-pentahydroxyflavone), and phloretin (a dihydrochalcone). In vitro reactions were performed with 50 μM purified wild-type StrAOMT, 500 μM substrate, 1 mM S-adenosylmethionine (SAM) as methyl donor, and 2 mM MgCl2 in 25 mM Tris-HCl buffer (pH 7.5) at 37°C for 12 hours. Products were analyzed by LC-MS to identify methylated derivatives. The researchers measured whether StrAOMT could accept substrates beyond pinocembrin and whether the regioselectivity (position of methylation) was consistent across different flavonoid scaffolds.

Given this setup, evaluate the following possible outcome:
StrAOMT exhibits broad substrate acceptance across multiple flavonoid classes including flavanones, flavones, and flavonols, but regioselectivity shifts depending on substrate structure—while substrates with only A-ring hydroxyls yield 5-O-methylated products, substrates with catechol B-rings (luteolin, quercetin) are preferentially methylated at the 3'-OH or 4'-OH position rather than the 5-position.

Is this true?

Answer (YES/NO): NO